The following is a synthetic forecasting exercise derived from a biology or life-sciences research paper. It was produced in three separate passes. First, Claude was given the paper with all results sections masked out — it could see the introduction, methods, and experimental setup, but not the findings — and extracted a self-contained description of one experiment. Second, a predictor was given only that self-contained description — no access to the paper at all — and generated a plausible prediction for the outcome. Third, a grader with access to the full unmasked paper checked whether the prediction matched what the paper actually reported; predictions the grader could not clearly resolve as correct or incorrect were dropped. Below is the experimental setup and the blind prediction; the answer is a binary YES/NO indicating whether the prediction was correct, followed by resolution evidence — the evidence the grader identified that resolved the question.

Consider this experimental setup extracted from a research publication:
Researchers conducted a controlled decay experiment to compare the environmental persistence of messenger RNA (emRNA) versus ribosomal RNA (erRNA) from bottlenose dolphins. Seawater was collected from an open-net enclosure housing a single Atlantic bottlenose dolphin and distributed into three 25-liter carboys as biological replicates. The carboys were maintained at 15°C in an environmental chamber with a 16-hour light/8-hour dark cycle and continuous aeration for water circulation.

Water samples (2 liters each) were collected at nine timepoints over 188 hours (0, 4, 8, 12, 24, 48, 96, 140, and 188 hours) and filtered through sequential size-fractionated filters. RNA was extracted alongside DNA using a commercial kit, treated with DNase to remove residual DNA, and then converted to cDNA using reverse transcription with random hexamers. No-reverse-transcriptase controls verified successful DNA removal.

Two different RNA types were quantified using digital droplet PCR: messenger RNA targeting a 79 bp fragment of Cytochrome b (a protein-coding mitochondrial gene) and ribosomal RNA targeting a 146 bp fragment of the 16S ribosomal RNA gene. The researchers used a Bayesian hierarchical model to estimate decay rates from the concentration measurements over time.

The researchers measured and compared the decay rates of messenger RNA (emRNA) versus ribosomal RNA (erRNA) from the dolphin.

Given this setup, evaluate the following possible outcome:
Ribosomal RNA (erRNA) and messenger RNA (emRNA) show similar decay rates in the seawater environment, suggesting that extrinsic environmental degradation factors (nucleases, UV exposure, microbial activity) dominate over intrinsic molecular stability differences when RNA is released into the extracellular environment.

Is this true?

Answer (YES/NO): NO